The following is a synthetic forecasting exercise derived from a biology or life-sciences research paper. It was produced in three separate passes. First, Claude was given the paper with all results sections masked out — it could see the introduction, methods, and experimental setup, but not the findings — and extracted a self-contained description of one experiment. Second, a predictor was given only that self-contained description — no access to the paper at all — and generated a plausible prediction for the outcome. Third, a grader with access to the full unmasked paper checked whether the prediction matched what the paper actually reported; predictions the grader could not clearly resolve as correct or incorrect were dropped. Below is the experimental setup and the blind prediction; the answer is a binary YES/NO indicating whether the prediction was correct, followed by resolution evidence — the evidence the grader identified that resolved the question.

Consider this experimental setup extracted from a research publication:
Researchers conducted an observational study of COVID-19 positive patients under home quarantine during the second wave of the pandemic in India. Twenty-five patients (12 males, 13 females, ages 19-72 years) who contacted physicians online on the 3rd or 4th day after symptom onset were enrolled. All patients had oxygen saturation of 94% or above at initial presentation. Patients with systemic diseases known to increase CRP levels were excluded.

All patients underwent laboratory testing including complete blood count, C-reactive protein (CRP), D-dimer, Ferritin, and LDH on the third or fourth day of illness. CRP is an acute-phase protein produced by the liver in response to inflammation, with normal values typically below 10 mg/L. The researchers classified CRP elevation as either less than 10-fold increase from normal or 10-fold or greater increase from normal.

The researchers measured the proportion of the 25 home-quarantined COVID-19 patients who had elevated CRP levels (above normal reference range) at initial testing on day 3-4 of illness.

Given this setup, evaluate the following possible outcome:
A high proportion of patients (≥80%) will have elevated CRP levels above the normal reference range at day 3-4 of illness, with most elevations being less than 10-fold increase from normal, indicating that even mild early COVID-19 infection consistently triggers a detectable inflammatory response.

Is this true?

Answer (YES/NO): NO